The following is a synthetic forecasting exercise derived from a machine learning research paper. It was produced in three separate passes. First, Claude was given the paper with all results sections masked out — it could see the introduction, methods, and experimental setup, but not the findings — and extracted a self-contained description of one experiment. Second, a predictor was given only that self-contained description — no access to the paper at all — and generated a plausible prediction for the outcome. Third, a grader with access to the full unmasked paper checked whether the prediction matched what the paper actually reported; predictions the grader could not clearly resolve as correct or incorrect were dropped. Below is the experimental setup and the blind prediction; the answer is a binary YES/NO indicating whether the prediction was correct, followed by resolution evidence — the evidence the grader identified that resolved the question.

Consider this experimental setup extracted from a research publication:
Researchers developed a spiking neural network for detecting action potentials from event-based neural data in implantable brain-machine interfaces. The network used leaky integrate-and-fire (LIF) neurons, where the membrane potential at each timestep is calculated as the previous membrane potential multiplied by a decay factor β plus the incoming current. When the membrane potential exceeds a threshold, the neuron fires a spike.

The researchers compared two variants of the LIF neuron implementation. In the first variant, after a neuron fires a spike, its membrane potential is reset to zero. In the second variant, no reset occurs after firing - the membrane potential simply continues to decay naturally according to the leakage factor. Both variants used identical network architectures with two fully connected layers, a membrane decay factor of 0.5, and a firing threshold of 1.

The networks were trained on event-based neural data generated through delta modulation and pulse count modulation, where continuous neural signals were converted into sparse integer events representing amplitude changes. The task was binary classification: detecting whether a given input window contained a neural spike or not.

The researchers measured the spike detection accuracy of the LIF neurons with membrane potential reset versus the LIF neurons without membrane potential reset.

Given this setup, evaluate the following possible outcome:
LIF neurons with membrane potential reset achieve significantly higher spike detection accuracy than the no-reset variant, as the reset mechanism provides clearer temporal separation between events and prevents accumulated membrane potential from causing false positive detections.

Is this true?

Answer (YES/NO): NO